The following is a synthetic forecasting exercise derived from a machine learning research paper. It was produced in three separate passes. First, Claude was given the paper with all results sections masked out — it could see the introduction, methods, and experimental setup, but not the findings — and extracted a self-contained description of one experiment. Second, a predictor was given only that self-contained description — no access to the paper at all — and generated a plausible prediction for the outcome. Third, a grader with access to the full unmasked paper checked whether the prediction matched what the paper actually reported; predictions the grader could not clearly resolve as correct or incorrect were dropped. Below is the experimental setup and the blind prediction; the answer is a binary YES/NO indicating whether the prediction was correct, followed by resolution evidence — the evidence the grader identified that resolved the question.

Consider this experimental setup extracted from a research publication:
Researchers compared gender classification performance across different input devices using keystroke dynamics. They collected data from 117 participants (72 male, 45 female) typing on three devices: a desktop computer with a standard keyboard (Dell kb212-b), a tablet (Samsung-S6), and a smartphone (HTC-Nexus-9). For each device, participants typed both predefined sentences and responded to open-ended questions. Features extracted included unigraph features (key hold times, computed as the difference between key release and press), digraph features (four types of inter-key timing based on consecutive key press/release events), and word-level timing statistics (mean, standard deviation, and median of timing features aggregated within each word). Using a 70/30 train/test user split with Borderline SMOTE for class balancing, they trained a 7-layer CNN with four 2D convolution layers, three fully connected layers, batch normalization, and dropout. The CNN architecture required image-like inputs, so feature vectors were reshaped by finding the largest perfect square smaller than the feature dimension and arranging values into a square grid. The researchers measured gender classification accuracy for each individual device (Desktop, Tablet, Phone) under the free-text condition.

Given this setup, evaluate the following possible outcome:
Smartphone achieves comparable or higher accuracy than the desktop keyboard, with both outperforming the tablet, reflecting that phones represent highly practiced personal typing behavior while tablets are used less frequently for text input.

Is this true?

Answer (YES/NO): NO